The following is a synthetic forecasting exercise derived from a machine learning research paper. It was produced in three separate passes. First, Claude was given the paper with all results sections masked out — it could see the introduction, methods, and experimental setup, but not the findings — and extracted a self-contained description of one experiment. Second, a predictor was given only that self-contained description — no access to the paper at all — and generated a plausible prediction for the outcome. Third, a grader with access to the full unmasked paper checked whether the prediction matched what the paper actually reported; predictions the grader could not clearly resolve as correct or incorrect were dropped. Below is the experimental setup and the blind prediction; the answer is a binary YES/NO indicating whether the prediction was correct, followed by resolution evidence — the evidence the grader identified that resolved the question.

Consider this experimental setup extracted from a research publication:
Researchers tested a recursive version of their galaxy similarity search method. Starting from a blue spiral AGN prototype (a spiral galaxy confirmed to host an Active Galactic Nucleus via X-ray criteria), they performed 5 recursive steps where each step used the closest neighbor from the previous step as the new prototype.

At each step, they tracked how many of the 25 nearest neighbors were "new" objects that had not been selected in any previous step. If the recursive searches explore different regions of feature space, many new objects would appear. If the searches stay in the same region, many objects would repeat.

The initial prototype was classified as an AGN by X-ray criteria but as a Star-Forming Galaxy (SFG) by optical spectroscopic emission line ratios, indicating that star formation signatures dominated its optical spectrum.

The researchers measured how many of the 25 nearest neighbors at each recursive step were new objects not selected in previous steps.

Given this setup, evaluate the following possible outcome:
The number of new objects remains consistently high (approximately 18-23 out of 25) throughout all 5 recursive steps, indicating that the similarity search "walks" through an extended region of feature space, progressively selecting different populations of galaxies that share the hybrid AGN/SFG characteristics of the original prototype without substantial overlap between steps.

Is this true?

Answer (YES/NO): NO